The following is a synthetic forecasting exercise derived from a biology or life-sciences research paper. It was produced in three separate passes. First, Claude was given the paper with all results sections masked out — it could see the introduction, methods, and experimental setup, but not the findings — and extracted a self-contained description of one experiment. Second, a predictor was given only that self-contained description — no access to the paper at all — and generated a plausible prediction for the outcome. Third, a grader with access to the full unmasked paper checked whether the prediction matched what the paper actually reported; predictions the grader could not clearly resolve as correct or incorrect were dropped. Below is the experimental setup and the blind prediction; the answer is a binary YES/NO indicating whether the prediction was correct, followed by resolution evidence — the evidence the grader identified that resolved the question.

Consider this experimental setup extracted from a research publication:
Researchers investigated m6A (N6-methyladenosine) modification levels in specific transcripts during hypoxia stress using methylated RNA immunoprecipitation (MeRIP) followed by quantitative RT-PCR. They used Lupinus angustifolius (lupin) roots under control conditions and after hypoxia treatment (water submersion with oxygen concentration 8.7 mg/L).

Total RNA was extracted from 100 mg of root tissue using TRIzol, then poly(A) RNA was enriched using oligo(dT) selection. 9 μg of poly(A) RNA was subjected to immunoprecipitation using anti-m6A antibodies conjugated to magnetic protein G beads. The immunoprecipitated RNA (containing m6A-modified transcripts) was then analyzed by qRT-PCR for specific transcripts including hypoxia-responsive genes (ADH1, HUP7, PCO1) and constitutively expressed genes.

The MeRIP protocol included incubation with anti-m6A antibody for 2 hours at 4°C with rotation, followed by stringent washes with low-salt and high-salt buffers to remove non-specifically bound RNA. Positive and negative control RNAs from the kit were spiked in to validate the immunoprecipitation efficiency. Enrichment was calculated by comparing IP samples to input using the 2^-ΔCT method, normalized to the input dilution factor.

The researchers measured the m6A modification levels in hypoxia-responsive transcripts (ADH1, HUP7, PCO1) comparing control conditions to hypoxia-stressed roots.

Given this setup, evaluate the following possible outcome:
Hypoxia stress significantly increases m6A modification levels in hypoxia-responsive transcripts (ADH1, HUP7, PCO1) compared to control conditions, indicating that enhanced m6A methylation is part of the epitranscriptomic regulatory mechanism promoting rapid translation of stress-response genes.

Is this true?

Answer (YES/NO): NO